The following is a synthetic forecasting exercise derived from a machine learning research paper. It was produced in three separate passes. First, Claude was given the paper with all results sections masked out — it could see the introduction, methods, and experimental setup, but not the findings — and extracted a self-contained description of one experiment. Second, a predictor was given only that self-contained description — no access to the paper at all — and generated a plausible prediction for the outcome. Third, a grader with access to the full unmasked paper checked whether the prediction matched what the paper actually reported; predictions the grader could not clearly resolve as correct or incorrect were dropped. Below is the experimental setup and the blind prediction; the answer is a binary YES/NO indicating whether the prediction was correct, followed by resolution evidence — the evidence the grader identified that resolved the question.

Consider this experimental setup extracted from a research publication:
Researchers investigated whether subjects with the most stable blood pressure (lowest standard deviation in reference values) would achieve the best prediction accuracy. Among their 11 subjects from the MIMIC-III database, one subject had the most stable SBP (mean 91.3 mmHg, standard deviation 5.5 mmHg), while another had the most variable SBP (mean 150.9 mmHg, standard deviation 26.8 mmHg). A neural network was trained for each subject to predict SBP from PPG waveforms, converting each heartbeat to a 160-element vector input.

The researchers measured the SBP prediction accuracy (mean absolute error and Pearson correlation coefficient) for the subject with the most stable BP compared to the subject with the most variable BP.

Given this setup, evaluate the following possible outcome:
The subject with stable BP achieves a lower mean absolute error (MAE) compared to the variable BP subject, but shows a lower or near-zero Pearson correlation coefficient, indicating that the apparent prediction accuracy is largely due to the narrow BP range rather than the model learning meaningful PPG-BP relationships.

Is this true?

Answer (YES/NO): NO